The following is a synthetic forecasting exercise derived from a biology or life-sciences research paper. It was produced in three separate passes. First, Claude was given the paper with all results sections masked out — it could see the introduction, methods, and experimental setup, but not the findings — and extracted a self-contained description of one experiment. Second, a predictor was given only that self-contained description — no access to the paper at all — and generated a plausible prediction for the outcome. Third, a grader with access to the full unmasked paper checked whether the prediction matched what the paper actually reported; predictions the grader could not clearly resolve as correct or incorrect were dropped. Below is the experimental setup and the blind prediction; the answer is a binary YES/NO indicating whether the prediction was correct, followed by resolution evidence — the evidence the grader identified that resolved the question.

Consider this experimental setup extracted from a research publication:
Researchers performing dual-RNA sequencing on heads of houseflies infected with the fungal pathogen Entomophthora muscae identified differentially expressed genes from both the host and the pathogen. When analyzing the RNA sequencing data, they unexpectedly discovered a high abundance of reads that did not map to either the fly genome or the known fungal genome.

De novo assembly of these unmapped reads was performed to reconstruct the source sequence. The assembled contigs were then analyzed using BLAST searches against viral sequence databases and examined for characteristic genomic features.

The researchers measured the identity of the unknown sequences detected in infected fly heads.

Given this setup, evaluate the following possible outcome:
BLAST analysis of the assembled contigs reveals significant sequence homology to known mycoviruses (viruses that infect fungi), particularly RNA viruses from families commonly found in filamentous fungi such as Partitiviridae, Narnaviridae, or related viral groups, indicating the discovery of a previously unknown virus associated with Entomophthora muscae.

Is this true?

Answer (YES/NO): NO